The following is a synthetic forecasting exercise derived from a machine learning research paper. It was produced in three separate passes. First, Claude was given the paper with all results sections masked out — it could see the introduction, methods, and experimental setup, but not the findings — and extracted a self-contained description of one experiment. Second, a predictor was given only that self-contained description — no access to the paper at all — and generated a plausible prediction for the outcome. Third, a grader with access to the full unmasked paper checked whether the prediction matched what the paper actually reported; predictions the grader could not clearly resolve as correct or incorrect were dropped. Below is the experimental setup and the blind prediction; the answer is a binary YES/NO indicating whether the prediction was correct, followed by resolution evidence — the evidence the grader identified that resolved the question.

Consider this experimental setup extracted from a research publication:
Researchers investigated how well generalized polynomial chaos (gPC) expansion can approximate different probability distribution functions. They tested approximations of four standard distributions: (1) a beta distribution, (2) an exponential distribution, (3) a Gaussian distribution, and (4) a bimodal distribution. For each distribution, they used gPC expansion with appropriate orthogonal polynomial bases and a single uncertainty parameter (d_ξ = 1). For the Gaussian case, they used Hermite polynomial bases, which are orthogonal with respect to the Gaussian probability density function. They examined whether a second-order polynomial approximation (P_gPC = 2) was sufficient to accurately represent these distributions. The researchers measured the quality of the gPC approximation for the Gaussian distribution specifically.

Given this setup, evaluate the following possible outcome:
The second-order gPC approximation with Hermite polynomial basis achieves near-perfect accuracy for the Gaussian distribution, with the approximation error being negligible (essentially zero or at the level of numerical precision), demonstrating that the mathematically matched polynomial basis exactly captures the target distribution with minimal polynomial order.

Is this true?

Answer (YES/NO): YES